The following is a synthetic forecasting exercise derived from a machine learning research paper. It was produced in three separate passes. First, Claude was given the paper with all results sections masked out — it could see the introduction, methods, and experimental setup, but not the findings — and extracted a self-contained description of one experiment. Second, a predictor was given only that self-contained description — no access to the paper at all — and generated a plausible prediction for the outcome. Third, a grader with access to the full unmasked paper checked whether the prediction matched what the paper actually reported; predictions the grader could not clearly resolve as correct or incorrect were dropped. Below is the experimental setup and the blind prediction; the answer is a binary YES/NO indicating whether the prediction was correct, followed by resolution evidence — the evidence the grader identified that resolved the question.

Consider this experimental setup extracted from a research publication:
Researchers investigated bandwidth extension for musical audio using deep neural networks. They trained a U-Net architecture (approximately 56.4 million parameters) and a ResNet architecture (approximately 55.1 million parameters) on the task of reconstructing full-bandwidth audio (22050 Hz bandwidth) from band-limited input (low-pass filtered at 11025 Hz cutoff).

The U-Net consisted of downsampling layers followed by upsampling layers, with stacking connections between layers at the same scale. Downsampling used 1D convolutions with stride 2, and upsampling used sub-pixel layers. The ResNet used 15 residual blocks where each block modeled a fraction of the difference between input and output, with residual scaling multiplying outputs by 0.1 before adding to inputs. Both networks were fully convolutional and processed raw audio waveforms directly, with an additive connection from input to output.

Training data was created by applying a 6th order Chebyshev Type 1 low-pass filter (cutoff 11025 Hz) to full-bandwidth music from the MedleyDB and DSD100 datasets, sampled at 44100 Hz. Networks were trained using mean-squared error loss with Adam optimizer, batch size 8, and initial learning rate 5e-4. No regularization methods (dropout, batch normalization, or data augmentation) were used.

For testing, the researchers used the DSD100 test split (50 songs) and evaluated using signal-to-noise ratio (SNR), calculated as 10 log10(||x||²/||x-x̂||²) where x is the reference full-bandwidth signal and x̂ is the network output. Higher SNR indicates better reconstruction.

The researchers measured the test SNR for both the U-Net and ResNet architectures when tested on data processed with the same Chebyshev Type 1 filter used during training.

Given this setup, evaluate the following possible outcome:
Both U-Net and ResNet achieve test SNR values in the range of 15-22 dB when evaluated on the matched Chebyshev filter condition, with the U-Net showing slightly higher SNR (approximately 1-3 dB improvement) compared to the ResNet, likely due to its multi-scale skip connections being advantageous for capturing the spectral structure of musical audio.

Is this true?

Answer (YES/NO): NO